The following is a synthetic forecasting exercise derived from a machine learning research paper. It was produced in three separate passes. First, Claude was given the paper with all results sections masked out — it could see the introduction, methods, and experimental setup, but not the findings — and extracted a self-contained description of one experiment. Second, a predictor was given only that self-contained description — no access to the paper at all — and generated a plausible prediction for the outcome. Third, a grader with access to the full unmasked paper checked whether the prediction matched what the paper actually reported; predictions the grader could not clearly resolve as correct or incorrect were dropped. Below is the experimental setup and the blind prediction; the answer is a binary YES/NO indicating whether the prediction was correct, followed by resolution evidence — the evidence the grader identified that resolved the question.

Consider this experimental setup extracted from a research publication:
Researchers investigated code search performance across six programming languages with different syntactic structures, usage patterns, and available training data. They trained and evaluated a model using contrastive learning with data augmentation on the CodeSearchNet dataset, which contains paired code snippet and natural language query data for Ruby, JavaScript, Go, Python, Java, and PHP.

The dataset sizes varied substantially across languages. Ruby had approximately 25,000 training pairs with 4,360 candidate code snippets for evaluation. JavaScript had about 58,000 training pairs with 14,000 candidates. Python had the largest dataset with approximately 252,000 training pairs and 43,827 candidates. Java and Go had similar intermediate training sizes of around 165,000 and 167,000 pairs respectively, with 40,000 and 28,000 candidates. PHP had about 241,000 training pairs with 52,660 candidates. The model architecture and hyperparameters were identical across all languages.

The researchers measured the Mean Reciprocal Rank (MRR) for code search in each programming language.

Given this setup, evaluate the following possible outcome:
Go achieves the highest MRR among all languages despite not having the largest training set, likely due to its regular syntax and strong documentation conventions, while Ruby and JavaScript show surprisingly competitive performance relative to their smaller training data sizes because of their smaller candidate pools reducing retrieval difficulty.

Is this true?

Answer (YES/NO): YES